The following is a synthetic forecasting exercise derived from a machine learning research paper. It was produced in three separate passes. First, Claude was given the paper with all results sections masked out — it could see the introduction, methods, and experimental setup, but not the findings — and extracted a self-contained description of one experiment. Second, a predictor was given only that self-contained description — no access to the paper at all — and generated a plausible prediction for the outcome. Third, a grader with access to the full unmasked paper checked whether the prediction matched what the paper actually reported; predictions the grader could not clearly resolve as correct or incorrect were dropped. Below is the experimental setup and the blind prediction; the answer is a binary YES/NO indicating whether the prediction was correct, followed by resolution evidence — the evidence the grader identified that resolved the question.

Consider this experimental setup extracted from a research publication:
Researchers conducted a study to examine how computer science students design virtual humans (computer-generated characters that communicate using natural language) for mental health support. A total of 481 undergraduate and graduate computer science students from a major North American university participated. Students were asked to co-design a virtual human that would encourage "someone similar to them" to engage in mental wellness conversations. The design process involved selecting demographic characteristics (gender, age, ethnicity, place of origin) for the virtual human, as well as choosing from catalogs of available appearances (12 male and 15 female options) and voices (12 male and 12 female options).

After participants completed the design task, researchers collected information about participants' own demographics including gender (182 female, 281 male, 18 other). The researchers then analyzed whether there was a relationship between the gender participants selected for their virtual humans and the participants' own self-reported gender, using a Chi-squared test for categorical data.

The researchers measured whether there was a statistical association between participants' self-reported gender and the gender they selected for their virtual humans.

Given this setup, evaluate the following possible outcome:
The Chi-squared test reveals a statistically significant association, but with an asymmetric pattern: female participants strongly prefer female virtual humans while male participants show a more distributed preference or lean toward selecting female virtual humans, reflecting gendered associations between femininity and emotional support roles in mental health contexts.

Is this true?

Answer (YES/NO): NO